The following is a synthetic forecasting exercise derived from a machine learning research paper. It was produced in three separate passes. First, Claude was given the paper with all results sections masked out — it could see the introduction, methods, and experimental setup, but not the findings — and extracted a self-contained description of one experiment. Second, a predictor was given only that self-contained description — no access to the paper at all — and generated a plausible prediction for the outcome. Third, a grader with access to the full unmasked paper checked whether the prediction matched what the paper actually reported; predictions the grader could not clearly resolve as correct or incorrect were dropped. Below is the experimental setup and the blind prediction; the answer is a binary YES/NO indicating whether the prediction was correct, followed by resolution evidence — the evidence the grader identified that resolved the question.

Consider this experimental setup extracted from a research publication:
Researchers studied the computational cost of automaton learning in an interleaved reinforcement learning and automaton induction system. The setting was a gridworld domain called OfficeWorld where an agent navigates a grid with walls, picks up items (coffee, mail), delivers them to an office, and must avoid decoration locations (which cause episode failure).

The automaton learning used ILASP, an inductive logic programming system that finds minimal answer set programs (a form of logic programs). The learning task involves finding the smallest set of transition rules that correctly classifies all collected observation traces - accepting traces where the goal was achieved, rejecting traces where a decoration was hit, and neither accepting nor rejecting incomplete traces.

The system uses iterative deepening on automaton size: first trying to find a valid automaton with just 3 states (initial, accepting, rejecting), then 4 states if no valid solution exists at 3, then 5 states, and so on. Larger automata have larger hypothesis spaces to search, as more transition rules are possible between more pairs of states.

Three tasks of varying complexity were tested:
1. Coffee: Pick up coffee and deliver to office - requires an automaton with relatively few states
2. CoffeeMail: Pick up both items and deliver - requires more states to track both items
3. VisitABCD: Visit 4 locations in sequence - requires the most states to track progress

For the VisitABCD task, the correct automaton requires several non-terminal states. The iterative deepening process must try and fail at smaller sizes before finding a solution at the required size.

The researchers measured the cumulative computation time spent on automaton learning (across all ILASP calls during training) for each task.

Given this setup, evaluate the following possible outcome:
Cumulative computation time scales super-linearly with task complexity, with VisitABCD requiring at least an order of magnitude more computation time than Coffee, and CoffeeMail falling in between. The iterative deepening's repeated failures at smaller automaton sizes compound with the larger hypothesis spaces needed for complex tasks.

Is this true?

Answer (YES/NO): NO